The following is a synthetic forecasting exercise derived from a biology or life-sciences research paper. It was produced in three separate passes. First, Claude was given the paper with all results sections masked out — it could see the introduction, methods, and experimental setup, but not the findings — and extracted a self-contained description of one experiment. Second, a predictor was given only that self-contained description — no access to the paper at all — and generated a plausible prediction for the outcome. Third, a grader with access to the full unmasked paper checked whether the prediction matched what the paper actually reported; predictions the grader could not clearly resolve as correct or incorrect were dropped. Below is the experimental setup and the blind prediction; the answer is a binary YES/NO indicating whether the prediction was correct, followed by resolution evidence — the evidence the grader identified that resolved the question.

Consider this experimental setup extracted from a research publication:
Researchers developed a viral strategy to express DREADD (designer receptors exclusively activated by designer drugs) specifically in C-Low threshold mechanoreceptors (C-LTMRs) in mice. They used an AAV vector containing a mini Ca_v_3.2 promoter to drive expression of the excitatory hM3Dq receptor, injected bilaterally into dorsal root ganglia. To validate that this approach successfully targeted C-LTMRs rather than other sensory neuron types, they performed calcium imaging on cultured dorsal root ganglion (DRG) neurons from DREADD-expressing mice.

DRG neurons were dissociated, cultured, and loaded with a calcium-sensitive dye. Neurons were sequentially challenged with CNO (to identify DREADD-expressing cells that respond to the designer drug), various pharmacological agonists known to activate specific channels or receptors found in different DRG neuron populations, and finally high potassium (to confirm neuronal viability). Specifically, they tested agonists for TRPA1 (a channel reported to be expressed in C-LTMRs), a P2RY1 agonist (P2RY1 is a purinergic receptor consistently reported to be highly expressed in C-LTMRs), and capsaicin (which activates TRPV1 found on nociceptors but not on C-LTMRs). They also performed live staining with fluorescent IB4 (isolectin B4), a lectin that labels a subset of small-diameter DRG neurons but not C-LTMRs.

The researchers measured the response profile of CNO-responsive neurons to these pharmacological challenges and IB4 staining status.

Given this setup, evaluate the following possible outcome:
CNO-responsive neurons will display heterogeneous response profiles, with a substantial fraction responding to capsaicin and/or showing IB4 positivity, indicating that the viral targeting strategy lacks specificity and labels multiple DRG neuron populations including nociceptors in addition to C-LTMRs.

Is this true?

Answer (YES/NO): NO